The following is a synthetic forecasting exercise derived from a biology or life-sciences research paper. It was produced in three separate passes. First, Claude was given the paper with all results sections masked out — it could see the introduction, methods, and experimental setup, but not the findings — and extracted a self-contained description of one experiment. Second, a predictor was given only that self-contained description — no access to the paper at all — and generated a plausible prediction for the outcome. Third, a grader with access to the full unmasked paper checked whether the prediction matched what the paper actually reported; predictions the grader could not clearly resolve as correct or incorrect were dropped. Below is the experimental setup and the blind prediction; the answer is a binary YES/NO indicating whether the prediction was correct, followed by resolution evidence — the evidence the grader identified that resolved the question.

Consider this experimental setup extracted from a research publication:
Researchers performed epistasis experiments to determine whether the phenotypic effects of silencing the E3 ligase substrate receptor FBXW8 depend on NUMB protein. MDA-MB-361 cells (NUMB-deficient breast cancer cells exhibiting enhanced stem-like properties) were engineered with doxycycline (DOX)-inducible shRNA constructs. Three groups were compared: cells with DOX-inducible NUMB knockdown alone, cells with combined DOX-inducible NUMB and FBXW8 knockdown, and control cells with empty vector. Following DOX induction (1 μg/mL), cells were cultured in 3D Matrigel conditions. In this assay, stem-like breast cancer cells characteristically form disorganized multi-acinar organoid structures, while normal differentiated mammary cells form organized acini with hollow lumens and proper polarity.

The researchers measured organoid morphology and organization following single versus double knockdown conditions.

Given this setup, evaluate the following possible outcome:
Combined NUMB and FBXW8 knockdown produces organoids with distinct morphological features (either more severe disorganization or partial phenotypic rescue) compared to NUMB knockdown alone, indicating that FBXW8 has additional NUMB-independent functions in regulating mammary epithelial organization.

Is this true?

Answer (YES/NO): NO